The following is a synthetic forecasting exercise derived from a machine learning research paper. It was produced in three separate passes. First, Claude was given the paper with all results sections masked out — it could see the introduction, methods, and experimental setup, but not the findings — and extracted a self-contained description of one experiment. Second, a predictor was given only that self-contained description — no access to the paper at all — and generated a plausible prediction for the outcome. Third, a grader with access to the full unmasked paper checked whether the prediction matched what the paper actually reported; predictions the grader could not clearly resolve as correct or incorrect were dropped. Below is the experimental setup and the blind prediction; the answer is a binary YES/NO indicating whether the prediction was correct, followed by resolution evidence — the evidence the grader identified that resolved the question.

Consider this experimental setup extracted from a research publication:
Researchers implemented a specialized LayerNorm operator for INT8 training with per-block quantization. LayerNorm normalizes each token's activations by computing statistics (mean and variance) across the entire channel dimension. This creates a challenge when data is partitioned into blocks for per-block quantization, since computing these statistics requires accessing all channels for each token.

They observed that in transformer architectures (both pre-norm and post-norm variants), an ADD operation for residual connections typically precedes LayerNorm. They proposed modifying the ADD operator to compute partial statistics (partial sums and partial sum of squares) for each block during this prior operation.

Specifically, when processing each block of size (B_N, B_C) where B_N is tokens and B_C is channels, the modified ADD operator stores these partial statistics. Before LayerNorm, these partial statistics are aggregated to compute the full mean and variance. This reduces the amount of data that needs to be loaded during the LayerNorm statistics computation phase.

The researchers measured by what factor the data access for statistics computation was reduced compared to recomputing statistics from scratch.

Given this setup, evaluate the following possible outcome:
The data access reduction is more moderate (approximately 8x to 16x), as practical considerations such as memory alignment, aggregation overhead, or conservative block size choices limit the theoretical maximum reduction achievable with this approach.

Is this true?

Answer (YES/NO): NO